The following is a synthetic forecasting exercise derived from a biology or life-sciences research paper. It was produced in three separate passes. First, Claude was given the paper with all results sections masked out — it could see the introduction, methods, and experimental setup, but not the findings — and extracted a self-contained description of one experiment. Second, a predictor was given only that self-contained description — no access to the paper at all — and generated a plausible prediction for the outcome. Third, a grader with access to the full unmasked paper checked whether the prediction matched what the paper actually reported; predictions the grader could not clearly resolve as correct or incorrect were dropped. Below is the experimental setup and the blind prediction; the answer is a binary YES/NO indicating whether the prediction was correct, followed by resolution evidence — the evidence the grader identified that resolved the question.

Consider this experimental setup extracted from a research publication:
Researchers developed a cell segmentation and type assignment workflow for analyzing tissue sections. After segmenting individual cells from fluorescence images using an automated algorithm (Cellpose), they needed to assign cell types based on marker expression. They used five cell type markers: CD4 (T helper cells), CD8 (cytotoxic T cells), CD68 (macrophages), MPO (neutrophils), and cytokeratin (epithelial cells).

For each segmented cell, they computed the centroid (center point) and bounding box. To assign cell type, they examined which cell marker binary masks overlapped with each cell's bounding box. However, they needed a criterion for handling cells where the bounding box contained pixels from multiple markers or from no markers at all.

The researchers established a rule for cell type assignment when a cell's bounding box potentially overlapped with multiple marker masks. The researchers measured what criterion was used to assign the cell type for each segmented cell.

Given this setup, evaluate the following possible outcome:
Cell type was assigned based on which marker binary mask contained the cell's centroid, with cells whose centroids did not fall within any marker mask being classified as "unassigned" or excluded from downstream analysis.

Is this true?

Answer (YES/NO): NO